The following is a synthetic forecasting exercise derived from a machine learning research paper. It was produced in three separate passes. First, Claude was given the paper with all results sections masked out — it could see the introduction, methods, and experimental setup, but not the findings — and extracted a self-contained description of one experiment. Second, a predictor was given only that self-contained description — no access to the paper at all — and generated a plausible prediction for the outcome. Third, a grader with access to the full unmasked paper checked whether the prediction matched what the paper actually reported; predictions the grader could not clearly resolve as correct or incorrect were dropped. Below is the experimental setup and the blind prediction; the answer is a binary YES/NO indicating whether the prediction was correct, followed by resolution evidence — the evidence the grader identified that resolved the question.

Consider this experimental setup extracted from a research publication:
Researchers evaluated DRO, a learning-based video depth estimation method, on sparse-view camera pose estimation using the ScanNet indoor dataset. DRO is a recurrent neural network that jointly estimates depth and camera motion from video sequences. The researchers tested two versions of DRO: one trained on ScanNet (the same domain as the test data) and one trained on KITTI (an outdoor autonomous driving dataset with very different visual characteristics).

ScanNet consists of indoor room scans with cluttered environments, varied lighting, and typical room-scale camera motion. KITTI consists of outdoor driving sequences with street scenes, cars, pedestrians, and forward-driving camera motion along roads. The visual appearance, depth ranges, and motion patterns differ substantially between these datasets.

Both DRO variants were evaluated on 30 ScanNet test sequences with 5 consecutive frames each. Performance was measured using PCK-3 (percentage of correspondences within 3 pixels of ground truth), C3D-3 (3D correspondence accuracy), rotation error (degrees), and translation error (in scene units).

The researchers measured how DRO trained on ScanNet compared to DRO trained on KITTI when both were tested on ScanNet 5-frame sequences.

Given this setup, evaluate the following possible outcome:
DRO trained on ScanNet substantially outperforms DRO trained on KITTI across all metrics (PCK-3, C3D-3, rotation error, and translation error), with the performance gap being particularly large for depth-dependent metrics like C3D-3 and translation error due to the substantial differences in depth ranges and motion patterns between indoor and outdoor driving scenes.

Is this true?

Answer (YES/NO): NO